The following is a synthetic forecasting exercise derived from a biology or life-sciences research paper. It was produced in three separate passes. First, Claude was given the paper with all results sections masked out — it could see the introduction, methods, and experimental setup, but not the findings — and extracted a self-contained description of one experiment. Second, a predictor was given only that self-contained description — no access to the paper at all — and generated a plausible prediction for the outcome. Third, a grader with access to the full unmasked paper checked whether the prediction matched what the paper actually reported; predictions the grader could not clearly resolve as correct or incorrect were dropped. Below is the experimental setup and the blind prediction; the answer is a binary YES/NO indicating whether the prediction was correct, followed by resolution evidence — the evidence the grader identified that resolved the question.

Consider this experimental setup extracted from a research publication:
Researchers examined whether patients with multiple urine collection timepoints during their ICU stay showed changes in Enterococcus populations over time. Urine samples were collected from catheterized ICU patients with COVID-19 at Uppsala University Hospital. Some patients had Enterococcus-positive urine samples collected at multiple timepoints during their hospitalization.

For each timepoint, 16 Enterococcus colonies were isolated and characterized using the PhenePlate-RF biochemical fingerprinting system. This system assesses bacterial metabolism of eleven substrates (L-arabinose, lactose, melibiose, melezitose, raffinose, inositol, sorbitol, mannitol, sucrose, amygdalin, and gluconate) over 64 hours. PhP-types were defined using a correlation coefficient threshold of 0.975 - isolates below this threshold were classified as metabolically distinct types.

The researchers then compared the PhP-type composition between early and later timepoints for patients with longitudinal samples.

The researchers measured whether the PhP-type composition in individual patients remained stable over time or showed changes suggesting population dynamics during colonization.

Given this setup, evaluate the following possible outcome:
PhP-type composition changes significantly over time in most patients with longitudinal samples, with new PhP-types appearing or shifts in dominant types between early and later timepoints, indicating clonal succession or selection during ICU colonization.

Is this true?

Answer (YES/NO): YES